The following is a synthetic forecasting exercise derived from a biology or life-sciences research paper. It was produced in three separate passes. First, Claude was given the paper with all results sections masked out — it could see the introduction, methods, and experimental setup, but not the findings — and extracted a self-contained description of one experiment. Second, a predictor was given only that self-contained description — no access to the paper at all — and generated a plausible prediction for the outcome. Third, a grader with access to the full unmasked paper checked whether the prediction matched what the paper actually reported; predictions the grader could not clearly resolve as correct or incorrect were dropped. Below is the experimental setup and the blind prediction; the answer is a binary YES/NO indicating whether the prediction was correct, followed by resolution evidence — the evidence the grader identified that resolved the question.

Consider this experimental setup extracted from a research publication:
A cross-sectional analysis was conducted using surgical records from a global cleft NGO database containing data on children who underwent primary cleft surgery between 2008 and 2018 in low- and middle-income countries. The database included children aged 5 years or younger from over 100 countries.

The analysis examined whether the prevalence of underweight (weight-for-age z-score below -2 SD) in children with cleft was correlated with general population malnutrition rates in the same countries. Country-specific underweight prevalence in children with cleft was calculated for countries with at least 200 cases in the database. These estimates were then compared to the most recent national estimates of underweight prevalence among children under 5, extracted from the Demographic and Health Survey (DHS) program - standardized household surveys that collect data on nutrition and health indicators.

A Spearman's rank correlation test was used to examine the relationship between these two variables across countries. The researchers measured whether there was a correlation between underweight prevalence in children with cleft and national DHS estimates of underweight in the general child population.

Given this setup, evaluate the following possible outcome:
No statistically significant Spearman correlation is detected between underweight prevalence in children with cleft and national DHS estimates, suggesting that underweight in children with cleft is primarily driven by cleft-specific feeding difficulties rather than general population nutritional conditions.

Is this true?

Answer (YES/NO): NO